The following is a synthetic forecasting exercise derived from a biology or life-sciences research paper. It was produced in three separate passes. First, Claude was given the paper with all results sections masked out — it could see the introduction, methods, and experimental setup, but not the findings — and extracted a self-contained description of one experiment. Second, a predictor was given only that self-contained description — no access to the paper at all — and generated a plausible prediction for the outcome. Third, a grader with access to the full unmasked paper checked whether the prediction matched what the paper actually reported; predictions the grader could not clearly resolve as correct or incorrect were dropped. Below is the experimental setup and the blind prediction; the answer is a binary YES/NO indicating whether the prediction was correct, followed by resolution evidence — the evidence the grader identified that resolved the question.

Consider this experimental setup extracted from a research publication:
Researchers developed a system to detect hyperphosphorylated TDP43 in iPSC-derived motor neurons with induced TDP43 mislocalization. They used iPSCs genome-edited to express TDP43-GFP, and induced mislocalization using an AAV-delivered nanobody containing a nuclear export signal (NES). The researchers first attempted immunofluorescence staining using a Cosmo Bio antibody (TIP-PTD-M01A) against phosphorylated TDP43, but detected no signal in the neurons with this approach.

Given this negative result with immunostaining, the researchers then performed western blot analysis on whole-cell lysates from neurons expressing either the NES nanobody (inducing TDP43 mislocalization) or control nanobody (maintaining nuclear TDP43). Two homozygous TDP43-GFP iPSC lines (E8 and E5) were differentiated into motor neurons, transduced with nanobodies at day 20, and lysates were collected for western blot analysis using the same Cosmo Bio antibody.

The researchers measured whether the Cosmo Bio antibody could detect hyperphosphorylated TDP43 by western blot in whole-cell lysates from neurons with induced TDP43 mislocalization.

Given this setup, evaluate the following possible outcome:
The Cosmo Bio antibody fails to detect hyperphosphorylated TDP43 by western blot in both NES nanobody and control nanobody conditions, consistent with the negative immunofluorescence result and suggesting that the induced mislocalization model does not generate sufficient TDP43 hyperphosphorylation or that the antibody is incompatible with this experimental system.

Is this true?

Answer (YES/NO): NO